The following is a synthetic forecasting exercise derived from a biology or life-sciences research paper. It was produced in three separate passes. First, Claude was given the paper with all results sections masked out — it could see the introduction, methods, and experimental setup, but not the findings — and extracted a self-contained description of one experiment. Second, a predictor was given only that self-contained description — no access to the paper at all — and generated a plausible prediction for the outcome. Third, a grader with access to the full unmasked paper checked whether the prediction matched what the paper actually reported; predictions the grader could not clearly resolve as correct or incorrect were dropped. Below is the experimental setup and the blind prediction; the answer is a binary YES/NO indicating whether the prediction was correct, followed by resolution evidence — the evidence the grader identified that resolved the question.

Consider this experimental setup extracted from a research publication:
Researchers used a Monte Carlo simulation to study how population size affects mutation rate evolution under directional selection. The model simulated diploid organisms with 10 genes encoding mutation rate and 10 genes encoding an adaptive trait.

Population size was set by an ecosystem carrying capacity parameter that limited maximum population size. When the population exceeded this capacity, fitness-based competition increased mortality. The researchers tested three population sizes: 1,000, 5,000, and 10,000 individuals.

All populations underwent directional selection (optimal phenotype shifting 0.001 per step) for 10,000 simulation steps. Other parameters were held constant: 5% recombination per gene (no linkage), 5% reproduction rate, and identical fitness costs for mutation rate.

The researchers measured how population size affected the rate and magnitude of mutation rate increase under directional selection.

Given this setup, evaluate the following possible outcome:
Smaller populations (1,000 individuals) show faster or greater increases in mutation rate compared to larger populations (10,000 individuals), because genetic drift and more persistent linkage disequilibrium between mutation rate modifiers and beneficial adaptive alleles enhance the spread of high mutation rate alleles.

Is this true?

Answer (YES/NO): NO